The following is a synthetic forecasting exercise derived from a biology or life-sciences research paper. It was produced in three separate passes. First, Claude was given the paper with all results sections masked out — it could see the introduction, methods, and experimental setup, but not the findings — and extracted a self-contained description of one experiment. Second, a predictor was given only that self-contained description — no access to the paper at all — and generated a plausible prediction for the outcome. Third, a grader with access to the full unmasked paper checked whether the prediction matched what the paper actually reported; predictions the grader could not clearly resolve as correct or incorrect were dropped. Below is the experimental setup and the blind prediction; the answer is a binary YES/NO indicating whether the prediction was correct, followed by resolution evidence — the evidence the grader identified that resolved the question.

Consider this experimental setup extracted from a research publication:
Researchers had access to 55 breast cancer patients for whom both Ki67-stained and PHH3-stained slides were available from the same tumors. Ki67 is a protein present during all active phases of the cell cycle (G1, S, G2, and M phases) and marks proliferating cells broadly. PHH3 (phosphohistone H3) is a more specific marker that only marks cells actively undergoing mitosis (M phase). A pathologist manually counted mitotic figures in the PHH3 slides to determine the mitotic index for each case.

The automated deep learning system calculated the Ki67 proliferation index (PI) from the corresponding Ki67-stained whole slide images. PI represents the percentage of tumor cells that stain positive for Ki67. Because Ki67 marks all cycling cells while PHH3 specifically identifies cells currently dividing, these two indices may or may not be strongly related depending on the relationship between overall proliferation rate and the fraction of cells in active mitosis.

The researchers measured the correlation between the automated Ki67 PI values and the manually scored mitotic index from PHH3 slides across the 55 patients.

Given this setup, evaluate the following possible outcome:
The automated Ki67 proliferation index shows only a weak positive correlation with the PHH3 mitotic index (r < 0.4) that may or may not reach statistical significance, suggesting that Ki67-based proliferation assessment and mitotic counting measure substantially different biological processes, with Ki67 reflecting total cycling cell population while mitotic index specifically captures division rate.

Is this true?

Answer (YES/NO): NO